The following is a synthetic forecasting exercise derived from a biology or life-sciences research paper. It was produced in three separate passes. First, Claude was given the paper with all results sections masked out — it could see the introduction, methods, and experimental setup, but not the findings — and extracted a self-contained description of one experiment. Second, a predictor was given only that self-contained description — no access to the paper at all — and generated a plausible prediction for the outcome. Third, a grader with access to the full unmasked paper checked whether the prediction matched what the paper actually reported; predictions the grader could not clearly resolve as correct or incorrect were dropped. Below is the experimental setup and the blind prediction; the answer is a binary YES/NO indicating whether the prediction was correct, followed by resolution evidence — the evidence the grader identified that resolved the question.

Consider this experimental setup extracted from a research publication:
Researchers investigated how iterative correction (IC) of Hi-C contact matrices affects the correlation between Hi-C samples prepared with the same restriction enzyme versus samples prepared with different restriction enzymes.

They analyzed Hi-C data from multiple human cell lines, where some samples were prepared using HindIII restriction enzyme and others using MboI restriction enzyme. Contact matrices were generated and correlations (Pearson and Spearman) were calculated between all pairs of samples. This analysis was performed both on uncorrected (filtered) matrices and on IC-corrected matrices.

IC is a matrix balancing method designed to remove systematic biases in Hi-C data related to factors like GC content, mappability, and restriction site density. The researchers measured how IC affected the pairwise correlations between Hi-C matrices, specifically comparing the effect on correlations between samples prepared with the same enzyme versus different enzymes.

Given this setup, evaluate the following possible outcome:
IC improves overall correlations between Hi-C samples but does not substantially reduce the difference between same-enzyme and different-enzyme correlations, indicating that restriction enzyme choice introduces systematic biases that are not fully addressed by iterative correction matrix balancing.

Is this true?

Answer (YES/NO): NO